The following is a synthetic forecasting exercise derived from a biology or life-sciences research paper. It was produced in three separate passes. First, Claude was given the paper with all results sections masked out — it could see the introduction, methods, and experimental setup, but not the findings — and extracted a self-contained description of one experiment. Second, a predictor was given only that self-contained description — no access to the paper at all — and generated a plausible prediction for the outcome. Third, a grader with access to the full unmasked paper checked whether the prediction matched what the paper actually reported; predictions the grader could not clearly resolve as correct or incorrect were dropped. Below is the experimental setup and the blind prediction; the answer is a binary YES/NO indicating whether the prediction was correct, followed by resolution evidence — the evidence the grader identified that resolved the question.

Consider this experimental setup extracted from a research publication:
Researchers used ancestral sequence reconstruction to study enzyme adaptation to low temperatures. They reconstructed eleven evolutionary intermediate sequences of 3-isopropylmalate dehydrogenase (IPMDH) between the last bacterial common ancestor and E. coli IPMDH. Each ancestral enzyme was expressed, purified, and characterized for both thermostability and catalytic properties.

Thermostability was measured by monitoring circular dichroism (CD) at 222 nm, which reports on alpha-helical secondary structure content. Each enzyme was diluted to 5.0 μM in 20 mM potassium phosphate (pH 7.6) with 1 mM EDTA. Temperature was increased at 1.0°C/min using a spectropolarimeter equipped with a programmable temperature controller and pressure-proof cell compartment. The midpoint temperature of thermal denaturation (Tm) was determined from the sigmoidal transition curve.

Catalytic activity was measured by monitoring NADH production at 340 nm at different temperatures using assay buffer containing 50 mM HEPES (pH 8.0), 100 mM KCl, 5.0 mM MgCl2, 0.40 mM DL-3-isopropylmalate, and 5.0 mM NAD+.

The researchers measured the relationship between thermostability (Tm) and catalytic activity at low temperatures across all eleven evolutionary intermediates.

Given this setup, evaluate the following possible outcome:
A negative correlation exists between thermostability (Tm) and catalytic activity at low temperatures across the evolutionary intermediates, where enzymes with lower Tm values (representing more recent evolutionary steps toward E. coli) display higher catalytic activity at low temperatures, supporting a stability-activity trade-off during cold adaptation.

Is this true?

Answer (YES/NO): YES